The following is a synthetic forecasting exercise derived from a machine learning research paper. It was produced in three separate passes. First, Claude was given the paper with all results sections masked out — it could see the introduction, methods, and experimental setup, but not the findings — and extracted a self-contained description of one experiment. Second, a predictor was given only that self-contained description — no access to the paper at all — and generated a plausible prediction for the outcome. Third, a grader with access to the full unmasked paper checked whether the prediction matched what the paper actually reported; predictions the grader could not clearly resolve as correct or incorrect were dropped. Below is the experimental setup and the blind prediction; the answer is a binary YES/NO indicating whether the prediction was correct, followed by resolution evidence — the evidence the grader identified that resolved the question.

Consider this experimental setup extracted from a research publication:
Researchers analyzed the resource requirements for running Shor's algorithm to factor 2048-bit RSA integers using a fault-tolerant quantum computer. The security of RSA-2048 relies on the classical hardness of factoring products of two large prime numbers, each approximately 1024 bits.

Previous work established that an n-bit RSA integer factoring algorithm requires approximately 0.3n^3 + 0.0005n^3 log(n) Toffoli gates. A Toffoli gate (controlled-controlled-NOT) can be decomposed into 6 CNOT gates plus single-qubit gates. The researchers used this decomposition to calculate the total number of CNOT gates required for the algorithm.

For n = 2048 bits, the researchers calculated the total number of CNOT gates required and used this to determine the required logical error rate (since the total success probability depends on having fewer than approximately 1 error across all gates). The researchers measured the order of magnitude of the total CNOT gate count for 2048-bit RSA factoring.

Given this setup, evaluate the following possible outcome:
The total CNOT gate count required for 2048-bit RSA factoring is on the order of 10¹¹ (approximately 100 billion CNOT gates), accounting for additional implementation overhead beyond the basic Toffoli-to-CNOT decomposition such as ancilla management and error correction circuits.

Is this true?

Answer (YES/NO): NO